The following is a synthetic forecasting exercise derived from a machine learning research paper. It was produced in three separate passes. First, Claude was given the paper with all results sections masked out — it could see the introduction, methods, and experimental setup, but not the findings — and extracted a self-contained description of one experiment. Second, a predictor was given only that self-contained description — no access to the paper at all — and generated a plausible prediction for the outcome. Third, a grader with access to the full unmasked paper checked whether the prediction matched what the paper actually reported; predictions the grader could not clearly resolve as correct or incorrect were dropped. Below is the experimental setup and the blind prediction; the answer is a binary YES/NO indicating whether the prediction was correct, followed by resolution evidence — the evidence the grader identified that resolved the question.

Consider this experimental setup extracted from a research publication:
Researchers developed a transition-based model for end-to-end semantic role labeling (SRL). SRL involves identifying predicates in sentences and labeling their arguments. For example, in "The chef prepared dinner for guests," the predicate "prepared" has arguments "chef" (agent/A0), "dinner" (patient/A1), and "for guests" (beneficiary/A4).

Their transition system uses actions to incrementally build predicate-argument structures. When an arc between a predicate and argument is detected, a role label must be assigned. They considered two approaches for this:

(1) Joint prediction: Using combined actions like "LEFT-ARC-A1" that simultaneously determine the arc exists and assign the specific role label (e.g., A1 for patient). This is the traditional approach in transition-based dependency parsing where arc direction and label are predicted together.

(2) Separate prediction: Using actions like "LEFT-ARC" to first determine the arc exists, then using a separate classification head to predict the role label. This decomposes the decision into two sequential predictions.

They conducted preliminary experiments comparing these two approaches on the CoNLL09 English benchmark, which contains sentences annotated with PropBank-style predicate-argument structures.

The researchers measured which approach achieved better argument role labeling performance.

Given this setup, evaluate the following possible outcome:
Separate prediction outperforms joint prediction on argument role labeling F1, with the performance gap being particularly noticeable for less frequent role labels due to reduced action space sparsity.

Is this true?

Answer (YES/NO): NO